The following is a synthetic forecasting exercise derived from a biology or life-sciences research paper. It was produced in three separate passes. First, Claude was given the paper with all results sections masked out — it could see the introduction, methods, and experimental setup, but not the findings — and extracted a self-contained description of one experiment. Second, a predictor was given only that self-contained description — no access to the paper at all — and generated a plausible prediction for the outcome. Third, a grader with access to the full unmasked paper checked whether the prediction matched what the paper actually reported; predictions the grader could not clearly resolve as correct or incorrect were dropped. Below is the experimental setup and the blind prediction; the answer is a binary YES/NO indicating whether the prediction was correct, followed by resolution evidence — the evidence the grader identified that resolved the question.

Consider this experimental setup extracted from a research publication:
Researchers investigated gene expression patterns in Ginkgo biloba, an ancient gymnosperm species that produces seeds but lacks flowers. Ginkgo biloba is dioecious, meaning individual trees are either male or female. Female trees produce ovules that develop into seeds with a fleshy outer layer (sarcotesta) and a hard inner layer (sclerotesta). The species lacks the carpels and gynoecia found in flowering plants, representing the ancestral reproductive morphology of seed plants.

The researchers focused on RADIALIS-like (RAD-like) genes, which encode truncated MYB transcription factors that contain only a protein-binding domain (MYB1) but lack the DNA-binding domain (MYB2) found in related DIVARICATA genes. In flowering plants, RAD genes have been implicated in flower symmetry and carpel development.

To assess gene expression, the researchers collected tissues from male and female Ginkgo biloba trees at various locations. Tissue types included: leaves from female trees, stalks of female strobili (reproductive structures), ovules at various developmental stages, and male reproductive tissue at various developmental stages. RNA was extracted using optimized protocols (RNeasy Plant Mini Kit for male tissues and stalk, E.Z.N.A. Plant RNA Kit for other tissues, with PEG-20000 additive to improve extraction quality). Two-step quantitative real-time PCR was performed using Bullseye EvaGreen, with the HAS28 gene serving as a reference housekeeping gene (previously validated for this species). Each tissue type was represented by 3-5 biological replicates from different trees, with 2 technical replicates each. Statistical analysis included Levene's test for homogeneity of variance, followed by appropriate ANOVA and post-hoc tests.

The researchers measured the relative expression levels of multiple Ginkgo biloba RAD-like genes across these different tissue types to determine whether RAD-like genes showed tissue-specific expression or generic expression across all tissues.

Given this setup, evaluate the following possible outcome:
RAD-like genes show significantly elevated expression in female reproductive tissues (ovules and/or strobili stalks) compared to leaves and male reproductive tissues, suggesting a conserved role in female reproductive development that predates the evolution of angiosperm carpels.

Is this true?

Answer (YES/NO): YES